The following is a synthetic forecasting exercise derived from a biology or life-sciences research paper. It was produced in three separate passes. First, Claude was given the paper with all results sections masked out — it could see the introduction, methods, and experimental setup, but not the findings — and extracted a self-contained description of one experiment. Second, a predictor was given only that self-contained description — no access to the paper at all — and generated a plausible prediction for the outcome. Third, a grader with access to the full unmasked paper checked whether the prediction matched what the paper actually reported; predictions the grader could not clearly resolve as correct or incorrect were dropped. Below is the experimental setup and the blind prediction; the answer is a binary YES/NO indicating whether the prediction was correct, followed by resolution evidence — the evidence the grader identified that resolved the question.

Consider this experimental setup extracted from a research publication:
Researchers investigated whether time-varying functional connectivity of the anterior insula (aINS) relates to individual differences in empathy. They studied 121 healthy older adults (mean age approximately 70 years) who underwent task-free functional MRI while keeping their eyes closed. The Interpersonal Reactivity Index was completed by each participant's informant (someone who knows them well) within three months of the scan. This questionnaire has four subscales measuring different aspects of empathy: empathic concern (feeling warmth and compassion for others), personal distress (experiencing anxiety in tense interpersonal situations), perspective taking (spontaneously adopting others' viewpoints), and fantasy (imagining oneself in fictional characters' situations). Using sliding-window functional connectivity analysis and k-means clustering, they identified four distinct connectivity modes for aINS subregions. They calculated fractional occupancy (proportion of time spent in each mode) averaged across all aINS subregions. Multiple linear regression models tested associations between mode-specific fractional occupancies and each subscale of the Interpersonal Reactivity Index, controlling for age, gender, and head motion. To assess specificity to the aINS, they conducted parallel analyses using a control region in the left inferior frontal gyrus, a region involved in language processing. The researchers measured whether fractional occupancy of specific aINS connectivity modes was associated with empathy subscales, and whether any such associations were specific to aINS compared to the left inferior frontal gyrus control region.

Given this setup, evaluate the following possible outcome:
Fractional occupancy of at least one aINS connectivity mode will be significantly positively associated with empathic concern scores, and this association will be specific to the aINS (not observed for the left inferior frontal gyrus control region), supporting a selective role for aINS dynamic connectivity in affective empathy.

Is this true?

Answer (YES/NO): NO